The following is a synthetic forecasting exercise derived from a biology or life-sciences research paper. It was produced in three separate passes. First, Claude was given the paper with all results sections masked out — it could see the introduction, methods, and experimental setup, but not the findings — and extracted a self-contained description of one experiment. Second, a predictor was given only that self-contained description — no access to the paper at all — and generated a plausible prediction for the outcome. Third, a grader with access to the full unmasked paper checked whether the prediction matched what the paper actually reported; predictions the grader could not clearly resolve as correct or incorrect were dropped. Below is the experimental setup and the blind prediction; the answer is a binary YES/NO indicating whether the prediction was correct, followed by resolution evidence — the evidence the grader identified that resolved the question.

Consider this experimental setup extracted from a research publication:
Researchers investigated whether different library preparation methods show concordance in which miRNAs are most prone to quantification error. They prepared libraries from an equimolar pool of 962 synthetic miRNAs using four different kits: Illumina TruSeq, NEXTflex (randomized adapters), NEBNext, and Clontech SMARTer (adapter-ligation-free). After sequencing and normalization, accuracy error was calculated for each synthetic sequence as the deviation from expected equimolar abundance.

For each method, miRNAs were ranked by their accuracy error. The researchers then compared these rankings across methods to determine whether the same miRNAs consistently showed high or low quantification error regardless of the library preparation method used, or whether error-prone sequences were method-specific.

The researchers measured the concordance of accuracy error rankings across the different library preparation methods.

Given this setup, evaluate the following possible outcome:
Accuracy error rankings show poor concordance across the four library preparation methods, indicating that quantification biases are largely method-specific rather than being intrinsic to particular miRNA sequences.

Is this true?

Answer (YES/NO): YES